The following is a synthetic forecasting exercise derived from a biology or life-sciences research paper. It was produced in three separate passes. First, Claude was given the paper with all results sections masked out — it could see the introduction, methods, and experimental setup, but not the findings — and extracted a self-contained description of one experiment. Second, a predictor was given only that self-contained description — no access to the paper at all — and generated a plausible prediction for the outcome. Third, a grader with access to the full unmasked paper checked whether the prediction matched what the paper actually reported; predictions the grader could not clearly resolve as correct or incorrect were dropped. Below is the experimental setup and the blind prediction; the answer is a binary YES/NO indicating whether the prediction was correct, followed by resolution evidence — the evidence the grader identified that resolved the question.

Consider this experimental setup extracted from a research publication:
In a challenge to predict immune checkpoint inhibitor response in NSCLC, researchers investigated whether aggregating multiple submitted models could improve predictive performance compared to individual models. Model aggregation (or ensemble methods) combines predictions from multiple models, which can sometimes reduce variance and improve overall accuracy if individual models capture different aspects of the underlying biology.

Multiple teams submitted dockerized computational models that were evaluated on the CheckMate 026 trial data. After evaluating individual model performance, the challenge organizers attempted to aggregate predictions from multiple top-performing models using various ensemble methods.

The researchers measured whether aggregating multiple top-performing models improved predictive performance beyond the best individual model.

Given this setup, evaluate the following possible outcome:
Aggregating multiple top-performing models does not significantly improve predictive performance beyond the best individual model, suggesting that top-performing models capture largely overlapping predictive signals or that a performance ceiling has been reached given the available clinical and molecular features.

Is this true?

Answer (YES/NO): YES